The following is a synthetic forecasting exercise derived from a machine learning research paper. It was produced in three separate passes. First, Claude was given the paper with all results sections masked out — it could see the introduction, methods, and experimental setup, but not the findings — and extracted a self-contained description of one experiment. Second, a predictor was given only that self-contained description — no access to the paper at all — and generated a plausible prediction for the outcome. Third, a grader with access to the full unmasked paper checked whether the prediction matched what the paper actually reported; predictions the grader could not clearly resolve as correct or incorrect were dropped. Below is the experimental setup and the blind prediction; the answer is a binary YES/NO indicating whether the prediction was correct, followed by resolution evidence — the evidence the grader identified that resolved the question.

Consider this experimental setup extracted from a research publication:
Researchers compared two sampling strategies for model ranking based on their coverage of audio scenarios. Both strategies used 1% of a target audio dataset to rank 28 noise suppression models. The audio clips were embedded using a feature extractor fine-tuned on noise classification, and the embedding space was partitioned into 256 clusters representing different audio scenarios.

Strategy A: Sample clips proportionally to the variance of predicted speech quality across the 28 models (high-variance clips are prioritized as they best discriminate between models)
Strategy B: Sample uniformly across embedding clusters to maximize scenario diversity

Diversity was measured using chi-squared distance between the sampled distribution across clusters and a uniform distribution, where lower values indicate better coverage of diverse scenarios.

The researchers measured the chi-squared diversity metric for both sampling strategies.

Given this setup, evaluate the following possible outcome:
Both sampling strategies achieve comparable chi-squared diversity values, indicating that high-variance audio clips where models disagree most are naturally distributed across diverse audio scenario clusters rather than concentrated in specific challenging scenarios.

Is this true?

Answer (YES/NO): NO